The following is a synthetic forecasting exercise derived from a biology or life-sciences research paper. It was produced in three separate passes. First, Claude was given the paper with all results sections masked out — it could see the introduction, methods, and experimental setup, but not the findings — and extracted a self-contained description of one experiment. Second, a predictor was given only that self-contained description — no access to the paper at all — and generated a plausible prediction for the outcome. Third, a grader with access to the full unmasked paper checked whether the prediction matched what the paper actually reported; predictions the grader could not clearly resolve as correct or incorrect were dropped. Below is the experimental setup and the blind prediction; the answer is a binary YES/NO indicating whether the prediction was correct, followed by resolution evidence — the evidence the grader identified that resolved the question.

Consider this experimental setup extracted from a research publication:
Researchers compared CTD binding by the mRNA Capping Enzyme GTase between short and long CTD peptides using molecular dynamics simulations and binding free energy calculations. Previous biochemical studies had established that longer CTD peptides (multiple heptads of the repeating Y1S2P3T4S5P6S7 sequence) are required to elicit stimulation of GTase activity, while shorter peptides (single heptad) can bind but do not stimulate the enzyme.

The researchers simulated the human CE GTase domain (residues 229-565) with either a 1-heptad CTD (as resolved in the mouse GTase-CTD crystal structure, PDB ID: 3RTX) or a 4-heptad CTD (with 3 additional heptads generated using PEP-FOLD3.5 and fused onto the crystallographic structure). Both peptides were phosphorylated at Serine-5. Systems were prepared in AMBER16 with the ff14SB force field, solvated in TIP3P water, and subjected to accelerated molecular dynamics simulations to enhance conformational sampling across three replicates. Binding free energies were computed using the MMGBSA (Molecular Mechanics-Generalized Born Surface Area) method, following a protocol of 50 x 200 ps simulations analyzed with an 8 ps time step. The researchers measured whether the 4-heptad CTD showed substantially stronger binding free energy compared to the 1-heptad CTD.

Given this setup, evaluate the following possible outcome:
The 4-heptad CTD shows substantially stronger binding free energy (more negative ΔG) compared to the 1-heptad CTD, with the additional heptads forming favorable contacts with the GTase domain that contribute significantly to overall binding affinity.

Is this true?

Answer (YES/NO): YES